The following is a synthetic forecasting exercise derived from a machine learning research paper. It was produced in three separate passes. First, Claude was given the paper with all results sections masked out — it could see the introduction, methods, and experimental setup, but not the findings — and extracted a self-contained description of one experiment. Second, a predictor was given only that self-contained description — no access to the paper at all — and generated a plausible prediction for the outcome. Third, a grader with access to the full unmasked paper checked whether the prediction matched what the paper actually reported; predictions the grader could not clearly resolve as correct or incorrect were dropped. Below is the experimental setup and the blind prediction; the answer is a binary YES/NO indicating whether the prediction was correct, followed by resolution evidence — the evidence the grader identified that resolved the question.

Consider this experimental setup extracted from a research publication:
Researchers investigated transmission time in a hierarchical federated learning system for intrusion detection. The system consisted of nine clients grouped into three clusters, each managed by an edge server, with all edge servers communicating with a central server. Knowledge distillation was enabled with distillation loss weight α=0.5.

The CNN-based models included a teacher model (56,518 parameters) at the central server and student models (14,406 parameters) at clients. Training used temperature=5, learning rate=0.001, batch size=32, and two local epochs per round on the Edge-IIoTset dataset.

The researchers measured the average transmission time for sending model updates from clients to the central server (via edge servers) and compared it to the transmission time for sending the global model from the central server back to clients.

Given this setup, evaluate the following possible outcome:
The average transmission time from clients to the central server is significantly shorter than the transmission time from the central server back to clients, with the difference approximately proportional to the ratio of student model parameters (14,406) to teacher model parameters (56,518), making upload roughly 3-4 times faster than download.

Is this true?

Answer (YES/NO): NO